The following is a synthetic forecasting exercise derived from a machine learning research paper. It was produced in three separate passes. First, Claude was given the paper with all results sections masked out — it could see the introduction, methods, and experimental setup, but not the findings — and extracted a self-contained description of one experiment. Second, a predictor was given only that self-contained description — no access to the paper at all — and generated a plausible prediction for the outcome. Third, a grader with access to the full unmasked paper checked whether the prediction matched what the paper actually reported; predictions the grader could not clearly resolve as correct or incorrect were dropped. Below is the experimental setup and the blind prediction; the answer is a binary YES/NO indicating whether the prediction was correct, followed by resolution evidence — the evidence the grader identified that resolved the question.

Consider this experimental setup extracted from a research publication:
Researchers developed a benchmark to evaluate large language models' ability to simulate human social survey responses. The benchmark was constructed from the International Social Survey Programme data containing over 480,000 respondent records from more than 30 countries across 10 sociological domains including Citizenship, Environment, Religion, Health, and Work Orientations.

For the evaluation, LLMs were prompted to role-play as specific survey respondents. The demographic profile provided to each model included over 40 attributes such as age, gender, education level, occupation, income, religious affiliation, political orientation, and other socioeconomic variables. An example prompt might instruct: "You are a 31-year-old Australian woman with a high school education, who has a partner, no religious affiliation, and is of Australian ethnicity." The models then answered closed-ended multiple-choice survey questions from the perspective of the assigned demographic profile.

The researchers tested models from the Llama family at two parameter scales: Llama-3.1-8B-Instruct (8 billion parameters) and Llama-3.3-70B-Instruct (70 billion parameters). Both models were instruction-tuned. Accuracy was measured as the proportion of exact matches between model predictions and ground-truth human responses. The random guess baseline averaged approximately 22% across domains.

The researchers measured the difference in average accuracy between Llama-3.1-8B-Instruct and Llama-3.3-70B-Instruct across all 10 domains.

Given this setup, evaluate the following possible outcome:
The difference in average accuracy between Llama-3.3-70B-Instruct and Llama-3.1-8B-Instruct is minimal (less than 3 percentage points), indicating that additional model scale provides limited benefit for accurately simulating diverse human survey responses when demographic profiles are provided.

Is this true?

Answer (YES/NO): NO